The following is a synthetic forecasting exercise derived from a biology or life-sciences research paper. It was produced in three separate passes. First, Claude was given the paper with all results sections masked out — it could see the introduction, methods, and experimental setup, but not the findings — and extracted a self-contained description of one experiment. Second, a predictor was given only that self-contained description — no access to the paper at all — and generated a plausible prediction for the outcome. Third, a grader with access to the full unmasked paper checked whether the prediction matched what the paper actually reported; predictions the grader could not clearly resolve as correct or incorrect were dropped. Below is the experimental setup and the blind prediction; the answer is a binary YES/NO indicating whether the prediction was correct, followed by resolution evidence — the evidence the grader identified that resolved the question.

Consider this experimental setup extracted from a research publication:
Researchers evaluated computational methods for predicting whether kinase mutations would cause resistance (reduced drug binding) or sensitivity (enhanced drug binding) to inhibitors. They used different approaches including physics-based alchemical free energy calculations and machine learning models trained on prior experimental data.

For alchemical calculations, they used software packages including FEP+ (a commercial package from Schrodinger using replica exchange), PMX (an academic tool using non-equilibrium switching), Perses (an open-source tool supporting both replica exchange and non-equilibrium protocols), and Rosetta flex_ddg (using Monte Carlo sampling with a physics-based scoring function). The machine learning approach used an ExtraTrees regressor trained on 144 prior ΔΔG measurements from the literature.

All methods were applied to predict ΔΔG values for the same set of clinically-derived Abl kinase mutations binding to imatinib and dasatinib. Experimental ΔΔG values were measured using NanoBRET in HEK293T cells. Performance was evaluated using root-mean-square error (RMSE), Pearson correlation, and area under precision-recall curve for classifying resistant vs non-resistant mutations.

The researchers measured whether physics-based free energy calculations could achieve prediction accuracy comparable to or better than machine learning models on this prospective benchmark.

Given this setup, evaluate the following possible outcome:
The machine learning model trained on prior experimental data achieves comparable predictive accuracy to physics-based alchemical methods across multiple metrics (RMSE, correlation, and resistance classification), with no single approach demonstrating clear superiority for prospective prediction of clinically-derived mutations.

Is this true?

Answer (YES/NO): NO